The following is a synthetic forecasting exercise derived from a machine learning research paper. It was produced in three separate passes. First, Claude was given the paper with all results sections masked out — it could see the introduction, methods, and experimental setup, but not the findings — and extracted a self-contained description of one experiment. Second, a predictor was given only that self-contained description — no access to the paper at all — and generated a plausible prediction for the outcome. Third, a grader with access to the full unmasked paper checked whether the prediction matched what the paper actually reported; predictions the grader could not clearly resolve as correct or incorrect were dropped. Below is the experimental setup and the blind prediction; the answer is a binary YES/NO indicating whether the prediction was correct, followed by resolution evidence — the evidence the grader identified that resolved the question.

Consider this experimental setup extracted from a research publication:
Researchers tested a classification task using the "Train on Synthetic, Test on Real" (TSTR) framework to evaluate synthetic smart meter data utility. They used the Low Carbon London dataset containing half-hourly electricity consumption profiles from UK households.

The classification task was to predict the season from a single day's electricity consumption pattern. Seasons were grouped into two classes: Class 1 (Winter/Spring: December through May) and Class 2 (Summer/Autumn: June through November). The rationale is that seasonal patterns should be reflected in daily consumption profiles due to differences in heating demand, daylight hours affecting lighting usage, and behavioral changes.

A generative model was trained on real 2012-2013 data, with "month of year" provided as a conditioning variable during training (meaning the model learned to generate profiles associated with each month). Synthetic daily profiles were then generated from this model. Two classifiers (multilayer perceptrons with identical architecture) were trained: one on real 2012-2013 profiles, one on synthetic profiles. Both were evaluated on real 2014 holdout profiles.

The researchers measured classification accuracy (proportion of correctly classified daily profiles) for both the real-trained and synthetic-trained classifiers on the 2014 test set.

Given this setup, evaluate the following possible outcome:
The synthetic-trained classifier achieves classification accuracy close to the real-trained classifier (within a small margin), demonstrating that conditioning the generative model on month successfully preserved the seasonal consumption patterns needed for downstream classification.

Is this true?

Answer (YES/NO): YES